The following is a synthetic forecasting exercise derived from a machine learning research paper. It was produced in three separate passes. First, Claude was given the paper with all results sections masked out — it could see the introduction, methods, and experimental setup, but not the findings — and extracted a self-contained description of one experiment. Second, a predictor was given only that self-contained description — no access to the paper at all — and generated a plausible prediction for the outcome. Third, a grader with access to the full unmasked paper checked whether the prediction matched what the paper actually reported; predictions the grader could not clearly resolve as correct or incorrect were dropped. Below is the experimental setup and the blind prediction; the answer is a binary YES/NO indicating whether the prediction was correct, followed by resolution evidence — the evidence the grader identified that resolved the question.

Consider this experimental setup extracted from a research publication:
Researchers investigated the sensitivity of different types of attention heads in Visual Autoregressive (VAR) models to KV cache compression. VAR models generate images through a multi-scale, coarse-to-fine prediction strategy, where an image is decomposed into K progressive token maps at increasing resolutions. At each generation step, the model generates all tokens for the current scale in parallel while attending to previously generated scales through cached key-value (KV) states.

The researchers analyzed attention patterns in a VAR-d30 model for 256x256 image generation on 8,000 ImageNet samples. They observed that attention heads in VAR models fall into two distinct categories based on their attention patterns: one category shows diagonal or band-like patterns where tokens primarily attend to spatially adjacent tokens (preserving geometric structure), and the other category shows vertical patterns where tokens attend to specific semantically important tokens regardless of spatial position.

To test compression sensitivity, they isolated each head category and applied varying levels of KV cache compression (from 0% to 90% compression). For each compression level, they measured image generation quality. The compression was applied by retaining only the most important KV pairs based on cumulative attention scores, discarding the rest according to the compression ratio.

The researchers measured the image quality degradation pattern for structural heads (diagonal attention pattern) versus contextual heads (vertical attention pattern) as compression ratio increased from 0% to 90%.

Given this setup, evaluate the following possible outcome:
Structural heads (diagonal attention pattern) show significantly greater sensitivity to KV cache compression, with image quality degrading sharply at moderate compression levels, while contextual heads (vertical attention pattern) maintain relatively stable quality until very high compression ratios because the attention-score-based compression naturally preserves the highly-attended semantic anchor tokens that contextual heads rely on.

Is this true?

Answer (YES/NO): YES